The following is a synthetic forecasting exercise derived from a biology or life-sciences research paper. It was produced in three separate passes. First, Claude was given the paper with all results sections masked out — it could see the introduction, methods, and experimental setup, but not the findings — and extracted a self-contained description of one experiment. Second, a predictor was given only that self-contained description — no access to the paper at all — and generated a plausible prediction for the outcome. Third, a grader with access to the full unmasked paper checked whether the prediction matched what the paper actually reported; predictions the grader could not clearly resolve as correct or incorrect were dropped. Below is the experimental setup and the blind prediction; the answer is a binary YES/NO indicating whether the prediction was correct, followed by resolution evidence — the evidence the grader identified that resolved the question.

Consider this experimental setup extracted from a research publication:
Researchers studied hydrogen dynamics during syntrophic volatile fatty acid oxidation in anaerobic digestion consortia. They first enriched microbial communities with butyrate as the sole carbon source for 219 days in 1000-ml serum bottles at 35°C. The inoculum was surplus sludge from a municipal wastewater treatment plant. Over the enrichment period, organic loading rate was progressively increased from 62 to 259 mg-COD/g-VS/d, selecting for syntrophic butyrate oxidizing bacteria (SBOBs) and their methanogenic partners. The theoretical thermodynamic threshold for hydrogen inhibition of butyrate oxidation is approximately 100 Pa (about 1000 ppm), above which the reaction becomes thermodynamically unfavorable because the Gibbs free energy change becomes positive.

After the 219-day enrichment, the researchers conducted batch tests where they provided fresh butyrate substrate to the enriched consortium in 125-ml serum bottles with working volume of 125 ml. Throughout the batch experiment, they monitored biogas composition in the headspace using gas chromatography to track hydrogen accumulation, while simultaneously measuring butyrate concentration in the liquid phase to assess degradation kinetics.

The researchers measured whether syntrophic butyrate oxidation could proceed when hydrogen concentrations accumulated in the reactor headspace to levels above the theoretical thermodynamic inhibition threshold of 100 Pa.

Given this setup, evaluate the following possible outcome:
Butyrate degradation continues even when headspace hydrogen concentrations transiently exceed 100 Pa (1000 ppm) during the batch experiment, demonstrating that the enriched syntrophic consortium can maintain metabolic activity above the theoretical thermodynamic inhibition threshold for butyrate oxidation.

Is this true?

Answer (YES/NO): YES